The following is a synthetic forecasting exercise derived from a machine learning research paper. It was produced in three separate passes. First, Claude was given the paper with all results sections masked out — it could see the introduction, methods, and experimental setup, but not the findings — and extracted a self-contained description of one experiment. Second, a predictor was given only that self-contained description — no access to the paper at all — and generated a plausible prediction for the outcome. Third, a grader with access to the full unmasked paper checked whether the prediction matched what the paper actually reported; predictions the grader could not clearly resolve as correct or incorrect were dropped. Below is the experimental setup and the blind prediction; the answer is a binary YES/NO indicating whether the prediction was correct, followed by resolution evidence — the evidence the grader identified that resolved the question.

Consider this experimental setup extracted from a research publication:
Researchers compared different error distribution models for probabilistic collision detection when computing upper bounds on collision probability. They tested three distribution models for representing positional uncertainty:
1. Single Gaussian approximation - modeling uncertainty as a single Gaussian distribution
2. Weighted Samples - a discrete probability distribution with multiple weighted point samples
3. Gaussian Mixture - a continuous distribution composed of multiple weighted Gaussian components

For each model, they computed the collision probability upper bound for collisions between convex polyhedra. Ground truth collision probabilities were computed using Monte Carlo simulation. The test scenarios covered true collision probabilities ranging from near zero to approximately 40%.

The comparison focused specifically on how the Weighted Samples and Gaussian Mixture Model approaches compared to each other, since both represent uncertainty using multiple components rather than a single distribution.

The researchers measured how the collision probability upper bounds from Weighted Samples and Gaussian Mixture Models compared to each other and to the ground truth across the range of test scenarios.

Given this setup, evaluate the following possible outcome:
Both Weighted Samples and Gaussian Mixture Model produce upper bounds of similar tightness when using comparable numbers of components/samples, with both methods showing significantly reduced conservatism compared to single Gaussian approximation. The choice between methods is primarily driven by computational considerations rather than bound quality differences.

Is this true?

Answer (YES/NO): NO